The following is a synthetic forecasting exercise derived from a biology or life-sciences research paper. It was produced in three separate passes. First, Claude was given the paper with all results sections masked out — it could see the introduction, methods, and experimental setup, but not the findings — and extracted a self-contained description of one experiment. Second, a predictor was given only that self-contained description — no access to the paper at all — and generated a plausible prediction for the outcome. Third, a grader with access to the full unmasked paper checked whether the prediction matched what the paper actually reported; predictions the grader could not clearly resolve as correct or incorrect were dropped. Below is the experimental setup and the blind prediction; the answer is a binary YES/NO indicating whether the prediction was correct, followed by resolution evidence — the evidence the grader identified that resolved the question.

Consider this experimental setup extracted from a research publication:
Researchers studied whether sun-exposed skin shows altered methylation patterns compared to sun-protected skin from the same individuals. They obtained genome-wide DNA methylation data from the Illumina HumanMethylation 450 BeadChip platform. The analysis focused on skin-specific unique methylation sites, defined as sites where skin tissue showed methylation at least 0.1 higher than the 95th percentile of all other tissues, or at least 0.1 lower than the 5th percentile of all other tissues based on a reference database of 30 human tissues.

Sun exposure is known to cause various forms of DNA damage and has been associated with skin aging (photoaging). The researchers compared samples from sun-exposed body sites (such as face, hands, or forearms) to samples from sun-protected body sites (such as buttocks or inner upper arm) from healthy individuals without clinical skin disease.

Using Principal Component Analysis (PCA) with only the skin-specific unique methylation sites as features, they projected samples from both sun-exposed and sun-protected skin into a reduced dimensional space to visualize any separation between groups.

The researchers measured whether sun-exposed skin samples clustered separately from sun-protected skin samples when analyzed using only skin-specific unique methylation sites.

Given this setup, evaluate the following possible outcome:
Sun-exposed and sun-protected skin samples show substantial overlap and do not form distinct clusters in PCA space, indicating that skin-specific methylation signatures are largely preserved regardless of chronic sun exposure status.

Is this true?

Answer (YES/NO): NO